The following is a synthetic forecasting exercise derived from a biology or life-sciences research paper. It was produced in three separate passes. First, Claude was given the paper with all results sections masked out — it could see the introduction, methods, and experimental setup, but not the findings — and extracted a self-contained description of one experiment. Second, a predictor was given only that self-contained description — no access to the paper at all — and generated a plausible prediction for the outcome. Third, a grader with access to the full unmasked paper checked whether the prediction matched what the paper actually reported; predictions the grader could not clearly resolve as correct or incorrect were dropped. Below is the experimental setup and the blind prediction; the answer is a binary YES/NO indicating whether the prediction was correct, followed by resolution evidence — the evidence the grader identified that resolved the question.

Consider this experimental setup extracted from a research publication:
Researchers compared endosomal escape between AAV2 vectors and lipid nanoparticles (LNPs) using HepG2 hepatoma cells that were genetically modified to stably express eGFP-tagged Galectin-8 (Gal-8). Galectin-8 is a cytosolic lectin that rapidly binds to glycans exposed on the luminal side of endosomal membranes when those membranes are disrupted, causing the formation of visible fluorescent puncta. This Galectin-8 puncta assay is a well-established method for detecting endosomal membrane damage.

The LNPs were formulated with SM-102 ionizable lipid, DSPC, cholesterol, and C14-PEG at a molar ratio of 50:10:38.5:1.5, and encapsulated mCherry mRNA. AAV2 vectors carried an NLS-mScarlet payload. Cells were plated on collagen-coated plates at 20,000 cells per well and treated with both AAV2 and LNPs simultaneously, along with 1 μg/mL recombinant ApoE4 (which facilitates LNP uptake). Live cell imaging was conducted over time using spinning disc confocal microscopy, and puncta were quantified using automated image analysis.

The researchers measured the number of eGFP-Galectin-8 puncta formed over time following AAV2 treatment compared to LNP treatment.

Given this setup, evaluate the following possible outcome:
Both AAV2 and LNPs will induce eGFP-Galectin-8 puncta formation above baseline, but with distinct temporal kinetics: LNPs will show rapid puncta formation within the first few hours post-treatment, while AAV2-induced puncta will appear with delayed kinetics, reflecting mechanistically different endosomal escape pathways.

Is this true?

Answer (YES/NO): NO